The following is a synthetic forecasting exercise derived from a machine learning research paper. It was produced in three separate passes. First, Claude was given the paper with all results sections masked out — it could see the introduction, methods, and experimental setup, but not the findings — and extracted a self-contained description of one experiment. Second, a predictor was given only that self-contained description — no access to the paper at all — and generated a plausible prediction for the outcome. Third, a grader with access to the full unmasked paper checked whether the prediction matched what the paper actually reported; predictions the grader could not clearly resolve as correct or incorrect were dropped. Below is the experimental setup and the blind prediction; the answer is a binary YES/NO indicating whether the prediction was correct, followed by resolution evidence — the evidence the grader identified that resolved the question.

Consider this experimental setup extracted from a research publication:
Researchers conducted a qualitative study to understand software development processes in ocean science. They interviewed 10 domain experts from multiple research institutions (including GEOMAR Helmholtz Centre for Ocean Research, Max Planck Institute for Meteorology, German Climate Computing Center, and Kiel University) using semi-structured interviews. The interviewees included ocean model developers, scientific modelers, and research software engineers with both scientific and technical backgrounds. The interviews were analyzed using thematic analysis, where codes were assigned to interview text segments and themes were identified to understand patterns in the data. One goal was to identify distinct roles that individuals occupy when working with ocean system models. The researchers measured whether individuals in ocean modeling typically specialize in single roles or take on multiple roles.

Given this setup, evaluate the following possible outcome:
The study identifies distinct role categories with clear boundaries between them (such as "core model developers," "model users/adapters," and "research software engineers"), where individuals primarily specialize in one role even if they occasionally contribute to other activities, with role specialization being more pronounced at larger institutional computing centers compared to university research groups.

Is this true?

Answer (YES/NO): NO